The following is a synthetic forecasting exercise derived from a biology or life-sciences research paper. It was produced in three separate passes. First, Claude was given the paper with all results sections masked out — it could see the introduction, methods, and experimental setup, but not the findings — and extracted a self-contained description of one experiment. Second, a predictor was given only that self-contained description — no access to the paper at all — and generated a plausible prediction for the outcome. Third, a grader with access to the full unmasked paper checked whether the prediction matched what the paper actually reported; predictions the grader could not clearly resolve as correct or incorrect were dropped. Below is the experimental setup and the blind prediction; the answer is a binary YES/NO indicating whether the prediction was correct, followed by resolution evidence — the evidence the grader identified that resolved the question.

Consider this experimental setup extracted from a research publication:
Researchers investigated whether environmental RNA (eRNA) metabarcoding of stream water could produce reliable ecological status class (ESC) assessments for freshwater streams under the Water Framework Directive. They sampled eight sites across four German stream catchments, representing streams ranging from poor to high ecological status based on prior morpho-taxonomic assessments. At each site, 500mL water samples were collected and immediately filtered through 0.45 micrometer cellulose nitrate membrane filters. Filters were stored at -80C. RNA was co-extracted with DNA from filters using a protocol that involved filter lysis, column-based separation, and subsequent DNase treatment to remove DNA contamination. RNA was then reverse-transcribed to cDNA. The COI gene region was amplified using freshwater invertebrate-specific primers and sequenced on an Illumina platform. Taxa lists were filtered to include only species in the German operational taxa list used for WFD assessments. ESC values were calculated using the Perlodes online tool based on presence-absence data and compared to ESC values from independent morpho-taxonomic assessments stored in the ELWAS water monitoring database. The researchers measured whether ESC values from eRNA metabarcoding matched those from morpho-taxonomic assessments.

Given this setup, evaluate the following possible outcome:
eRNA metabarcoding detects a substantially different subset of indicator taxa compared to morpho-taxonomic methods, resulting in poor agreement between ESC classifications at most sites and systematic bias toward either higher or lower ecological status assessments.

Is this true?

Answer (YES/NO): NO